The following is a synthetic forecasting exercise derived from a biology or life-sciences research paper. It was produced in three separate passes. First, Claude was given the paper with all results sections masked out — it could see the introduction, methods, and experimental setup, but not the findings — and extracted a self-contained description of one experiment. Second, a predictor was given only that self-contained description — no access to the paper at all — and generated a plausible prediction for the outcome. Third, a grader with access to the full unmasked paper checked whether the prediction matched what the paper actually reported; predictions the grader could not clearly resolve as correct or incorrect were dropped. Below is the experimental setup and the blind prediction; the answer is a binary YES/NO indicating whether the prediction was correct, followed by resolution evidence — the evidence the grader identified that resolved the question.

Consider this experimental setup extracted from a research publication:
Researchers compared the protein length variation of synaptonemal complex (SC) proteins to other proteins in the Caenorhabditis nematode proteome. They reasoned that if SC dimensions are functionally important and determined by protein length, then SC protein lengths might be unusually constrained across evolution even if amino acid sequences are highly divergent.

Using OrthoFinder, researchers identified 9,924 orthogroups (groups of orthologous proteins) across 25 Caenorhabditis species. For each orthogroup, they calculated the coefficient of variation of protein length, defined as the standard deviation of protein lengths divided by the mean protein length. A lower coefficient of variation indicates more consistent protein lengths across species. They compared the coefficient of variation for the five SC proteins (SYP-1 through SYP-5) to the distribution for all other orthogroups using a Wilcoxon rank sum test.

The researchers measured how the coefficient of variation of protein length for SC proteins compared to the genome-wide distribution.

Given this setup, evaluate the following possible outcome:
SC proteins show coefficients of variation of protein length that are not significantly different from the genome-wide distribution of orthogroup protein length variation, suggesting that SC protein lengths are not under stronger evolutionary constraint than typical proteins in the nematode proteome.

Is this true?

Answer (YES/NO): NO